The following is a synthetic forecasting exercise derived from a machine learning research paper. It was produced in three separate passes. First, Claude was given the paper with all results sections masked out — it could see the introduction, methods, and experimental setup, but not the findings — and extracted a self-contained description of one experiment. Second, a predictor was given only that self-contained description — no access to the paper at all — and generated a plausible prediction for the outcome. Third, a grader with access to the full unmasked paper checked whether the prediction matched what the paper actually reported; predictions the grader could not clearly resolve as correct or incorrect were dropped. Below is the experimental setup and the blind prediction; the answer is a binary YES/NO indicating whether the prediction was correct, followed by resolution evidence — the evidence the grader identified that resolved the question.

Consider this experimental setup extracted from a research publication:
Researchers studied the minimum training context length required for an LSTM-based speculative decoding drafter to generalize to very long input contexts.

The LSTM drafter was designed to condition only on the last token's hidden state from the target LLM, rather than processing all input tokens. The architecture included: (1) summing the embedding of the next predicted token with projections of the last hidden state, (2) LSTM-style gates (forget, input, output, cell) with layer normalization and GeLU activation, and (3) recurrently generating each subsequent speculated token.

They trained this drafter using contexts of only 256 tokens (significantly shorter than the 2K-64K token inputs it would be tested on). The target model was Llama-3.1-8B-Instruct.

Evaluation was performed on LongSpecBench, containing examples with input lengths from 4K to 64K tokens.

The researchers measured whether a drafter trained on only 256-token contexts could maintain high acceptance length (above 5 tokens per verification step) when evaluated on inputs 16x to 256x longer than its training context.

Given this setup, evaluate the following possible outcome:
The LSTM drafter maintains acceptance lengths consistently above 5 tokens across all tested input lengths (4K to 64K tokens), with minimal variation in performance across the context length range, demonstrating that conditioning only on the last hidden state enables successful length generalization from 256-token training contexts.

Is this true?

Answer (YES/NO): NO